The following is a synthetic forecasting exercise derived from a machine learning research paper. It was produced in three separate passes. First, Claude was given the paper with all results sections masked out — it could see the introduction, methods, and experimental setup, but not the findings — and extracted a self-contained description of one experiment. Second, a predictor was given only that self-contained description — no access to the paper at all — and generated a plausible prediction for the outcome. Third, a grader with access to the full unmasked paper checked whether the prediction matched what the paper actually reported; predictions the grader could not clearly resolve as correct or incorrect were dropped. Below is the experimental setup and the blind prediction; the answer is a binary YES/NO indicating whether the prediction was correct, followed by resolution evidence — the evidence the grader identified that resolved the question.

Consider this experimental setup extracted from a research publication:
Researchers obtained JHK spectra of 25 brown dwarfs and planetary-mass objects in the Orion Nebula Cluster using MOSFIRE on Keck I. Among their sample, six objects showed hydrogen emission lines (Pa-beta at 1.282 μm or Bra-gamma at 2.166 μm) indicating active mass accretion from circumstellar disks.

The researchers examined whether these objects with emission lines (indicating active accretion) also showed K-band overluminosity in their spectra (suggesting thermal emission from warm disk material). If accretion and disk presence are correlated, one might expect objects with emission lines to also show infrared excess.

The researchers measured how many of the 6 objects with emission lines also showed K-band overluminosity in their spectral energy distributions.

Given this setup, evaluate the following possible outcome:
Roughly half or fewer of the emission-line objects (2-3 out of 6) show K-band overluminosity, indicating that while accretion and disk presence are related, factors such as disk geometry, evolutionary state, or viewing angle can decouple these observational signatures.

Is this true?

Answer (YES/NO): YES